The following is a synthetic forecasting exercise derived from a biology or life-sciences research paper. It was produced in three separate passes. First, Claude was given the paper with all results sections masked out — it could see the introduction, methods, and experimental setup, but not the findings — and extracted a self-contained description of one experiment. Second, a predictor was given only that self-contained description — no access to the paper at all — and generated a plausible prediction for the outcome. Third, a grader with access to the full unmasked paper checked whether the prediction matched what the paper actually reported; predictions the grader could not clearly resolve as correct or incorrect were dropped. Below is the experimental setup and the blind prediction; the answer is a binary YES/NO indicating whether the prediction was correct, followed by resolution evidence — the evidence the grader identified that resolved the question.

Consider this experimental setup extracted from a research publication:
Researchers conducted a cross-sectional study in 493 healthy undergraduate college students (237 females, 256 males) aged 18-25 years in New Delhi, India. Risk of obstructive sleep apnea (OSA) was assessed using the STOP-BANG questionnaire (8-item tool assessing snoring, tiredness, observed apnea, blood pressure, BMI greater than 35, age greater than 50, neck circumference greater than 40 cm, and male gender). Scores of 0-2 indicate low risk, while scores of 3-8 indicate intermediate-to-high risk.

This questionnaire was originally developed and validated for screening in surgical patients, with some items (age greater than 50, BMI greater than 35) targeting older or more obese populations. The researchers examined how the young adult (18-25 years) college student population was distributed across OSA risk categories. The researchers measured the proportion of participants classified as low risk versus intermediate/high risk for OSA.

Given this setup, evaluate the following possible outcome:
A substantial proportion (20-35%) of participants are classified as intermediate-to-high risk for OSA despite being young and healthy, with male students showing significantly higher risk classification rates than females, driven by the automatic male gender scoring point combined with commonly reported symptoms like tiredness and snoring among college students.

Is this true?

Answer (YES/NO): NO